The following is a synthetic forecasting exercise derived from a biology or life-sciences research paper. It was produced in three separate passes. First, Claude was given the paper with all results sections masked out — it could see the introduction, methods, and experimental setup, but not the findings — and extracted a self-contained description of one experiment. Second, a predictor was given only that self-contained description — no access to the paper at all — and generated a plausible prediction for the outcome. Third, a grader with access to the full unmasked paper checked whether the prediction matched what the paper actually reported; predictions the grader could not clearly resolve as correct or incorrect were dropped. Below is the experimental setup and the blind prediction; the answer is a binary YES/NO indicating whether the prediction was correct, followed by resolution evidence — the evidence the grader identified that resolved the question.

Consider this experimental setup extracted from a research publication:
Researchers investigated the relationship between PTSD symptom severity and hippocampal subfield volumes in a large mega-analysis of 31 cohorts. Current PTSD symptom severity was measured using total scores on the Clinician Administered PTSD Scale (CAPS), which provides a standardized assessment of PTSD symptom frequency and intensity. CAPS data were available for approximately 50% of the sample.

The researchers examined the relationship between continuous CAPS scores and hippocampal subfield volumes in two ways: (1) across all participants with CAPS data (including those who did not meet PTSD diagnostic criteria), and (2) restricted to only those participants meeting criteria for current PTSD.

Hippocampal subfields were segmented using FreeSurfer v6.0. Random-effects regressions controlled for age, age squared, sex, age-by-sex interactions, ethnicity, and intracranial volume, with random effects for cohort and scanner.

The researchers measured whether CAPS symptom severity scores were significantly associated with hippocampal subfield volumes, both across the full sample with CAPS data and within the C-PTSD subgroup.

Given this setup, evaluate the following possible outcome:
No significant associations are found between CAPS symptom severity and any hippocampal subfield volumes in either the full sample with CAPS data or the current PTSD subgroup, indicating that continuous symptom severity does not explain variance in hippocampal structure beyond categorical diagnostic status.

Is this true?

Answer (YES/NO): YES